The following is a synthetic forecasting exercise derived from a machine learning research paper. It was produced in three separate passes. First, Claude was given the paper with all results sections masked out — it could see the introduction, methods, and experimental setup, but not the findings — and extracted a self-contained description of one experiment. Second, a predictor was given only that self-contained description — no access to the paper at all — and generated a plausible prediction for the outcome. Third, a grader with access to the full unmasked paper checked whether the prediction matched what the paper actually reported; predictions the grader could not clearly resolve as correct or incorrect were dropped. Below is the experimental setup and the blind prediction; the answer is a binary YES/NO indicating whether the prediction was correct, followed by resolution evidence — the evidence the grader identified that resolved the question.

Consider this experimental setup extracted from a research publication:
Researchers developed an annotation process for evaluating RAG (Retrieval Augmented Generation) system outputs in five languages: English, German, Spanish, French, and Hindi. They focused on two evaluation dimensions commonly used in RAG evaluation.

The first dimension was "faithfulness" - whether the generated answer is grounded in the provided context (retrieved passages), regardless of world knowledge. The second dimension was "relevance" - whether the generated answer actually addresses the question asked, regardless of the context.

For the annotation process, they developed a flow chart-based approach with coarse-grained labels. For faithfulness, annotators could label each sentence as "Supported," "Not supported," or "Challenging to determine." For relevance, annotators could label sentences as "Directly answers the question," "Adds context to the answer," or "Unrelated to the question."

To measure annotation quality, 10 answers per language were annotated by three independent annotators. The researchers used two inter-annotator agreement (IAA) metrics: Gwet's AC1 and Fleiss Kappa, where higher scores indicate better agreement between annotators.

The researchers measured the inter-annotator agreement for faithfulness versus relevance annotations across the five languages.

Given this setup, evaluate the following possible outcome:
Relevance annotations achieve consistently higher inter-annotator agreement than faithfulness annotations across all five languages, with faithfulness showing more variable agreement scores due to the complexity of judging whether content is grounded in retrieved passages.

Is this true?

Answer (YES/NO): NO